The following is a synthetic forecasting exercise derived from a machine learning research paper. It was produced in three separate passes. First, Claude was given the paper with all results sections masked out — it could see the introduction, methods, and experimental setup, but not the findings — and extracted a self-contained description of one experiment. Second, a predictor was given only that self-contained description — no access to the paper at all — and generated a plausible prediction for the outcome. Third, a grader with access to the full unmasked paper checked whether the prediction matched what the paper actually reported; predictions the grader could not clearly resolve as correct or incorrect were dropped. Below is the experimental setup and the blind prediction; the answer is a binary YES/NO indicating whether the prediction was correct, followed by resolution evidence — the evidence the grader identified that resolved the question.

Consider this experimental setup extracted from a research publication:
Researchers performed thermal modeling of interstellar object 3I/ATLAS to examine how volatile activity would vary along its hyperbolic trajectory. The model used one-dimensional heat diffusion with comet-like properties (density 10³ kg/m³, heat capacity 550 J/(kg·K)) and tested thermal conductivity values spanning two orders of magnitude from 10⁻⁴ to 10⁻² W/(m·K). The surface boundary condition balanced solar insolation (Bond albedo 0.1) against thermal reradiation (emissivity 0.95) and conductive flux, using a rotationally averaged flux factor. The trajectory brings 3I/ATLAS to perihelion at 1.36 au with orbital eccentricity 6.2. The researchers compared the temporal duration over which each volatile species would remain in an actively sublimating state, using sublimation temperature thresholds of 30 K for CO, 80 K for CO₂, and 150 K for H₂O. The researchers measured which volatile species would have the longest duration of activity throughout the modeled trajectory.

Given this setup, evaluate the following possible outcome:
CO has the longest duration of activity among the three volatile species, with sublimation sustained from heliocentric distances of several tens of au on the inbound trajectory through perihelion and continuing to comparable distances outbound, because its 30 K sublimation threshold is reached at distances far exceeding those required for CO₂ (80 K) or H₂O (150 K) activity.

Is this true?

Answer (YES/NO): YES